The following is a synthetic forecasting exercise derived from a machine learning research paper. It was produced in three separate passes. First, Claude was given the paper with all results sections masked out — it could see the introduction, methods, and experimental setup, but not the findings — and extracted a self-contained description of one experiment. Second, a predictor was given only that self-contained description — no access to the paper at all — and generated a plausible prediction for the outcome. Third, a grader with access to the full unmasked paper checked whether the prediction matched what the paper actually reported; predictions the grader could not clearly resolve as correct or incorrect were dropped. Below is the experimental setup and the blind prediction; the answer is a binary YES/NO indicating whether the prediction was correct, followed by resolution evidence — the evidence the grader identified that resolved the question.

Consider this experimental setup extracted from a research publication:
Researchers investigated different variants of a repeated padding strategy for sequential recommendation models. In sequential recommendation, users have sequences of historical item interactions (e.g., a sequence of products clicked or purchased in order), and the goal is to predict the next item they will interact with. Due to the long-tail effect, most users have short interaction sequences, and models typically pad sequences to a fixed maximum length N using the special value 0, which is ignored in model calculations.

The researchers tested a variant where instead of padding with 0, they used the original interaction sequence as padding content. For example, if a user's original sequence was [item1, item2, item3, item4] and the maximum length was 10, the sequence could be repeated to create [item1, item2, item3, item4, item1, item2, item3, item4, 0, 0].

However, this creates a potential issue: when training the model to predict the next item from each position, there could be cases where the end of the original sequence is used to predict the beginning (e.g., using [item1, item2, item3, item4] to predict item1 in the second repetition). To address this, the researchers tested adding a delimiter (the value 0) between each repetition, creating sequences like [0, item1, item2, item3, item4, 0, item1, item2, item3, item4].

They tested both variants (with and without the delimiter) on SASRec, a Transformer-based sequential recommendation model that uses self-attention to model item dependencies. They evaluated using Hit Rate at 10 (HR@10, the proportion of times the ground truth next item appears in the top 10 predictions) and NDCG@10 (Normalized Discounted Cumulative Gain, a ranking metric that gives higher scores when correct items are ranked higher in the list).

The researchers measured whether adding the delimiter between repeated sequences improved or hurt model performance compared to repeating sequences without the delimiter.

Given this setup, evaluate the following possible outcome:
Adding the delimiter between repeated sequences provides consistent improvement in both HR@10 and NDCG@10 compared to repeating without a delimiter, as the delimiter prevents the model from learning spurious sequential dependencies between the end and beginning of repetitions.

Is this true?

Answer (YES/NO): NO